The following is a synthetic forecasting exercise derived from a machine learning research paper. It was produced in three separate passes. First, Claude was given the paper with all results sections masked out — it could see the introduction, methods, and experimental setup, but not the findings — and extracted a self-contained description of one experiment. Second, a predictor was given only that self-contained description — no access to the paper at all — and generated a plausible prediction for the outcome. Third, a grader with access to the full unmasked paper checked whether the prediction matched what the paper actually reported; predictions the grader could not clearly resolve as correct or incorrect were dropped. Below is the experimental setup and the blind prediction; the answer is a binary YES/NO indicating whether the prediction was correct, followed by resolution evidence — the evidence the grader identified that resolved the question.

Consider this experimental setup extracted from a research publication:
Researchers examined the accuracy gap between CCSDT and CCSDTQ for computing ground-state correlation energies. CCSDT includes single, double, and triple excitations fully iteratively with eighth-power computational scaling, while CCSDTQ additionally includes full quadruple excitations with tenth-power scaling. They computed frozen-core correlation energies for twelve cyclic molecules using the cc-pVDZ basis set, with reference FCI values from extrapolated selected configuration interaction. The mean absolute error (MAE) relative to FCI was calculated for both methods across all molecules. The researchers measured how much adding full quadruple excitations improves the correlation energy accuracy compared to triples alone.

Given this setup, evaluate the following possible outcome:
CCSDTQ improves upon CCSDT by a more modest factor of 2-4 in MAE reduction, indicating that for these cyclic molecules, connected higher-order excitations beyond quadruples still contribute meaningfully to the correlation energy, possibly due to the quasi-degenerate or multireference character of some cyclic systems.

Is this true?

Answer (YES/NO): YES